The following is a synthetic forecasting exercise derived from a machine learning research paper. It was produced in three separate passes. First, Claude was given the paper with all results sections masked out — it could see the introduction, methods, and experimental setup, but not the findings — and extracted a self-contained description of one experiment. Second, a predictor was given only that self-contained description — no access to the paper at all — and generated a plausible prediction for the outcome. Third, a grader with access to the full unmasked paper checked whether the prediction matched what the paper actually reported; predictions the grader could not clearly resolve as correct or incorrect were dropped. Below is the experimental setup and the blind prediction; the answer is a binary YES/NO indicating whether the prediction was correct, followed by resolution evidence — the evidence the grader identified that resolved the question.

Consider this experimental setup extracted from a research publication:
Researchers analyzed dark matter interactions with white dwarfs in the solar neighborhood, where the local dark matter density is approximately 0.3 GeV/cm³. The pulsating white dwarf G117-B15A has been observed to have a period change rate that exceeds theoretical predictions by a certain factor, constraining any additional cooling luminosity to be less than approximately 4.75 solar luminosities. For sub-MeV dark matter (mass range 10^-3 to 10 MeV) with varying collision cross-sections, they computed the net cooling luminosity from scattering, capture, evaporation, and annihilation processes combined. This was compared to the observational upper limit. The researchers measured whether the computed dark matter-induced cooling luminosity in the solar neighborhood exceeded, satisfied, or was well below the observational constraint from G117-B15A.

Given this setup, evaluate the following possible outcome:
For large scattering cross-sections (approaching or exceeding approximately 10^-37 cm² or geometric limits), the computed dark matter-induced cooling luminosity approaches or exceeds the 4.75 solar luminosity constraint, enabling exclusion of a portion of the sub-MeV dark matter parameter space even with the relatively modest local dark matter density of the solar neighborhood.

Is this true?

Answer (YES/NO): NO